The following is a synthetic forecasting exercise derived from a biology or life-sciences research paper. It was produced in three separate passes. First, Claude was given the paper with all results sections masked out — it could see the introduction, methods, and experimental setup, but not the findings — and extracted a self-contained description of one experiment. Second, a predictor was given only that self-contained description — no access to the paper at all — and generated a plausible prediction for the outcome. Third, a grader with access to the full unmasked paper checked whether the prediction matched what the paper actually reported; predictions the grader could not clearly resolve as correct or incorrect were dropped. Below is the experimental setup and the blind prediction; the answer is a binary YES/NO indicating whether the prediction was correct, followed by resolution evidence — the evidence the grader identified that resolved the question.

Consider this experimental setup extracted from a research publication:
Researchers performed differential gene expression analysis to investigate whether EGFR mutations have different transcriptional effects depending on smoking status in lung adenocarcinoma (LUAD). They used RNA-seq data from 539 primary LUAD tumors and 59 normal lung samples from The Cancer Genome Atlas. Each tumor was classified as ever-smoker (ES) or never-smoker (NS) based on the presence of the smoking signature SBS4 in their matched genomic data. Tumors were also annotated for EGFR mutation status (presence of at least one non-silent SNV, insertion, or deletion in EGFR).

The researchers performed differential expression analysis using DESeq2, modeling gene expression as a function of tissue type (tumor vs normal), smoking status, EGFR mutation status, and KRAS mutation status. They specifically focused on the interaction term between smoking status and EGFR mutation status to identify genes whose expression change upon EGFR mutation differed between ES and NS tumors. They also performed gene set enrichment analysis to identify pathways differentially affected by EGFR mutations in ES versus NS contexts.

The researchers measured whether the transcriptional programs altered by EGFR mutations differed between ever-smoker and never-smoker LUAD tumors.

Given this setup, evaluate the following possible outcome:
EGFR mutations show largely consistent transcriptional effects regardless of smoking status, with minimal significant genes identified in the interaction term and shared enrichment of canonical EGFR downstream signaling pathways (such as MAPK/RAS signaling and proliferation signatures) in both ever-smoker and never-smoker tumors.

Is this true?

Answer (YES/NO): NO